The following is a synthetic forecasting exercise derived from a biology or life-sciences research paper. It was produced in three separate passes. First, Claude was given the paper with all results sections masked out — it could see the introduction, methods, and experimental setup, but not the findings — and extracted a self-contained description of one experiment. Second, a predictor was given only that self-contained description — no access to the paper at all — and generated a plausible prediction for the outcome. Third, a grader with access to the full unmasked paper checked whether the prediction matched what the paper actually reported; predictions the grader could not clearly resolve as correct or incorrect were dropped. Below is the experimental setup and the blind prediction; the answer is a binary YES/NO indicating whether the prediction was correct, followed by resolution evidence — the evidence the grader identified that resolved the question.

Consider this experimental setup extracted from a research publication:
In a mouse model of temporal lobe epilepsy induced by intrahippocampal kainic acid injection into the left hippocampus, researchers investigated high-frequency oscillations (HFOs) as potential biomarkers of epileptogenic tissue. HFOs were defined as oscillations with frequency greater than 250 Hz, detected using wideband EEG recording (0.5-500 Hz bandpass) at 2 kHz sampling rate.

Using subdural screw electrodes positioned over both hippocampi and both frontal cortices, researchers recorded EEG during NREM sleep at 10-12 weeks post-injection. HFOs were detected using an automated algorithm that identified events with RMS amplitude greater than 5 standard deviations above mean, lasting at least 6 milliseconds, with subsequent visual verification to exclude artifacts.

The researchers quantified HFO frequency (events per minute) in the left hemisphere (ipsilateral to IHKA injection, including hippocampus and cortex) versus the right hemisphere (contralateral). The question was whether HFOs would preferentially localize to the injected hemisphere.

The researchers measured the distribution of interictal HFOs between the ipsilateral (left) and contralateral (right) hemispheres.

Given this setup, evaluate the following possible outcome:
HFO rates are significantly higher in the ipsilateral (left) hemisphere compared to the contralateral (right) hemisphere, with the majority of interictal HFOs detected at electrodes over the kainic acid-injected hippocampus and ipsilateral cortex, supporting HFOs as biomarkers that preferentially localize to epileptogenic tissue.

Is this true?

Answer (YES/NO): NO